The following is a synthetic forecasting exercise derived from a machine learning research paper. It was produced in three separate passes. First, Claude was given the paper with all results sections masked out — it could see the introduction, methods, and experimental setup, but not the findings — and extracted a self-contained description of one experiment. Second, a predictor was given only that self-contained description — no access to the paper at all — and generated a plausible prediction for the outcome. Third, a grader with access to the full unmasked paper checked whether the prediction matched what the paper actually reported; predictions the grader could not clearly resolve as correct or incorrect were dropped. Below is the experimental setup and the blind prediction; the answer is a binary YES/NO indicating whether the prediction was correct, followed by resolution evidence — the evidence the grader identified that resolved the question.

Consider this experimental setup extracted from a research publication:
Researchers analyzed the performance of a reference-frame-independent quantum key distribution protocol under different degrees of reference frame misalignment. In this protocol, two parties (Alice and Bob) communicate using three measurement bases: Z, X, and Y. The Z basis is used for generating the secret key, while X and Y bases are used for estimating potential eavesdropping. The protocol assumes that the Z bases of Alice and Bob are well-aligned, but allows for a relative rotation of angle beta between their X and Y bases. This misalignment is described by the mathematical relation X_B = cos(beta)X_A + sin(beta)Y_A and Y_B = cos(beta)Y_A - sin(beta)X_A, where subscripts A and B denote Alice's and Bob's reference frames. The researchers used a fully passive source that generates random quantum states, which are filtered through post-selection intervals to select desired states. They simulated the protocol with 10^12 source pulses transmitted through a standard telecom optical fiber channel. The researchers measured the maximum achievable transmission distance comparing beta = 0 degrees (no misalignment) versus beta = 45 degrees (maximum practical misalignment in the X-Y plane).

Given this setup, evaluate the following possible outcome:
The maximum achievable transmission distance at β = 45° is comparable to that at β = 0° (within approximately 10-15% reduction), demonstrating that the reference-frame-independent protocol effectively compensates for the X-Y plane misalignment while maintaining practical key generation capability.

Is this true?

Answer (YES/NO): NO